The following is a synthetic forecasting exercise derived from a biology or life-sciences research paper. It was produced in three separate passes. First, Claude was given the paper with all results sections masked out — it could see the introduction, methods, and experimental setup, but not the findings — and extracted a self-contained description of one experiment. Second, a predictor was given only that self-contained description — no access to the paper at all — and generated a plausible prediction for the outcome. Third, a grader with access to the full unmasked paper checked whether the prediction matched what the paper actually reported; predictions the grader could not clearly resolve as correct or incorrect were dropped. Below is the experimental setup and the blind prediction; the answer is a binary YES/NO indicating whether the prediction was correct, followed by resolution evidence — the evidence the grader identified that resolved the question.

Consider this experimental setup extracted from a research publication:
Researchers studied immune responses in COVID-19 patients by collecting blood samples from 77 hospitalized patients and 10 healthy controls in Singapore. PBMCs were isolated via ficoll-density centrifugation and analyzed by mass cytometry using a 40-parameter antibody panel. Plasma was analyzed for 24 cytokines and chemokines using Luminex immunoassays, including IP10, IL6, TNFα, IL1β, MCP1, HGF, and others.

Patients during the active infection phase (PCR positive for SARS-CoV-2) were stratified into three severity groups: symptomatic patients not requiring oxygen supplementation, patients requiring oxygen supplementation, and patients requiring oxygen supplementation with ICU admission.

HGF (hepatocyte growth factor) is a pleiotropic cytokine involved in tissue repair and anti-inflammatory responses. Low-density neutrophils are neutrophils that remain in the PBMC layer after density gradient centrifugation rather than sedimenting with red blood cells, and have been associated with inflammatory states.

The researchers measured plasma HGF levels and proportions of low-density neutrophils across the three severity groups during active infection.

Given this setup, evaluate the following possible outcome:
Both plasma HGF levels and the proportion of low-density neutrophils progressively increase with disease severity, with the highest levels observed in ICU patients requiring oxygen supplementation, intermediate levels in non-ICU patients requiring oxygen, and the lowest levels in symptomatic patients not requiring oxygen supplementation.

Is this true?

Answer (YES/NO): YES